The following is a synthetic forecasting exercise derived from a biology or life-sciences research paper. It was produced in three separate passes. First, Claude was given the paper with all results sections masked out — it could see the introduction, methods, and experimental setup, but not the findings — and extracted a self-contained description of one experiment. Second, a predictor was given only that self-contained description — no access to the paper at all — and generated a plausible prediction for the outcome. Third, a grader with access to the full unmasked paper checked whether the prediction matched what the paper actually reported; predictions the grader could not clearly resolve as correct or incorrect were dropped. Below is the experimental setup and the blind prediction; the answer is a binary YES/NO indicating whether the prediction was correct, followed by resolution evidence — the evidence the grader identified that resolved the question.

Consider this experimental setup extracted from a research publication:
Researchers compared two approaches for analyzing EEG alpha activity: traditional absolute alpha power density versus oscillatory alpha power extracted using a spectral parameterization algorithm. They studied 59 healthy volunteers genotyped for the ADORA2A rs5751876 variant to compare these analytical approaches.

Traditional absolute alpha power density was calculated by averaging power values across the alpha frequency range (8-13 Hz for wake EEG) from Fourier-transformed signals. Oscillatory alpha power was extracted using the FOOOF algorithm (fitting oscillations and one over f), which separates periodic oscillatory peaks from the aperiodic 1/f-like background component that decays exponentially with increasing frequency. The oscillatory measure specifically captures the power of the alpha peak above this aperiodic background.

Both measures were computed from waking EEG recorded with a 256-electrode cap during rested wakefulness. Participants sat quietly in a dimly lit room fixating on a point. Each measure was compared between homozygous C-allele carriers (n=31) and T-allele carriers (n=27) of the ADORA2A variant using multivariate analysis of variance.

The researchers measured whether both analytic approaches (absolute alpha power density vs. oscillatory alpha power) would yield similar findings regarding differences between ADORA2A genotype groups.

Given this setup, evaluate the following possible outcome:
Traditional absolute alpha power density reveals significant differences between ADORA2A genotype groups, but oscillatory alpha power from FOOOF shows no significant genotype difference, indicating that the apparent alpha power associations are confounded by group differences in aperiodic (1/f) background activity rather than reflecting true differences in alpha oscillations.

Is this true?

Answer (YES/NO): NO